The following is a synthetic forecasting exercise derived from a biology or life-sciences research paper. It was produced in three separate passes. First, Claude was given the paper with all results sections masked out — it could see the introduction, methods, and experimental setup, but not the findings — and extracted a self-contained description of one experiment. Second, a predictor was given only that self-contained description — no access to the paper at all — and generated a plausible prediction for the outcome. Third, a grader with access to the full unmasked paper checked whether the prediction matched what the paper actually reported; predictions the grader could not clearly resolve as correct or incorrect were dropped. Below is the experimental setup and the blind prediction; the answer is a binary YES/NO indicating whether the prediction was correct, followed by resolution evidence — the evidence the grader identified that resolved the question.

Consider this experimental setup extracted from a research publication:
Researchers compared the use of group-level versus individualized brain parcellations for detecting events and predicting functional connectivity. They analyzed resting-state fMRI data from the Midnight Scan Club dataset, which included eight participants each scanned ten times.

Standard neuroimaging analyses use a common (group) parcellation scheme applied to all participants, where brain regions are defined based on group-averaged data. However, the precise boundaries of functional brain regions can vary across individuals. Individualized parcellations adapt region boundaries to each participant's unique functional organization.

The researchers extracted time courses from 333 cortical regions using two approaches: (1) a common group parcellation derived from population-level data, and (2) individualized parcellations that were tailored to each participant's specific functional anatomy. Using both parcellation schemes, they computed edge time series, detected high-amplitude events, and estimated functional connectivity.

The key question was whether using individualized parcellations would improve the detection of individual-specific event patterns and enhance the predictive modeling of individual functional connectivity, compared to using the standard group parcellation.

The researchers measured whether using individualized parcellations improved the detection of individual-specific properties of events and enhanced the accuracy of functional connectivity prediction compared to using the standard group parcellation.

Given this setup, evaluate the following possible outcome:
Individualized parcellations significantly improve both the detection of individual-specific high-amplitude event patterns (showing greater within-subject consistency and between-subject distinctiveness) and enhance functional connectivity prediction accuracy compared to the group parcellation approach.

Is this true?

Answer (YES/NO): NO